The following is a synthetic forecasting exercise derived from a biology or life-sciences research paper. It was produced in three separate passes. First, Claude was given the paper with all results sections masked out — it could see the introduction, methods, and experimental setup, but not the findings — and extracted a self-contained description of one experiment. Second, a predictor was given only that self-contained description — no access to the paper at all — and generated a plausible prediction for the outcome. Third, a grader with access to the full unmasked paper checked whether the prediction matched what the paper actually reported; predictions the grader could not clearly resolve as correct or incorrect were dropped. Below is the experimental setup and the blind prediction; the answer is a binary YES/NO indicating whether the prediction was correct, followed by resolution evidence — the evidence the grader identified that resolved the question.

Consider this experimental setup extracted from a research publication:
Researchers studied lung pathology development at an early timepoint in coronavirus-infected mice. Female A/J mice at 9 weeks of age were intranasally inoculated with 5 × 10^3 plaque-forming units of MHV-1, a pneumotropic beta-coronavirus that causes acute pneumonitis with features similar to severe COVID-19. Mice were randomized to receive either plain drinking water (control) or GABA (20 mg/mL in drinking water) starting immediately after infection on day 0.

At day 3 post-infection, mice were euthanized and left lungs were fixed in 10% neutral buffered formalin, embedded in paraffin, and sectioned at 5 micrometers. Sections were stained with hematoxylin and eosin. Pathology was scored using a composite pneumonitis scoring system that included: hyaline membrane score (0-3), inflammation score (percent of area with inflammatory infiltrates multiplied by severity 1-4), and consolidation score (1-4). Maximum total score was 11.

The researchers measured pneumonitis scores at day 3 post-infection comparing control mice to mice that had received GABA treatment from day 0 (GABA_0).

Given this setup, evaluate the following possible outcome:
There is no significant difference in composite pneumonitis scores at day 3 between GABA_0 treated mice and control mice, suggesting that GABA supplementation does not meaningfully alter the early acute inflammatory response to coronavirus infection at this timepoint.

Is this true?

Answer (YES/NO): NO